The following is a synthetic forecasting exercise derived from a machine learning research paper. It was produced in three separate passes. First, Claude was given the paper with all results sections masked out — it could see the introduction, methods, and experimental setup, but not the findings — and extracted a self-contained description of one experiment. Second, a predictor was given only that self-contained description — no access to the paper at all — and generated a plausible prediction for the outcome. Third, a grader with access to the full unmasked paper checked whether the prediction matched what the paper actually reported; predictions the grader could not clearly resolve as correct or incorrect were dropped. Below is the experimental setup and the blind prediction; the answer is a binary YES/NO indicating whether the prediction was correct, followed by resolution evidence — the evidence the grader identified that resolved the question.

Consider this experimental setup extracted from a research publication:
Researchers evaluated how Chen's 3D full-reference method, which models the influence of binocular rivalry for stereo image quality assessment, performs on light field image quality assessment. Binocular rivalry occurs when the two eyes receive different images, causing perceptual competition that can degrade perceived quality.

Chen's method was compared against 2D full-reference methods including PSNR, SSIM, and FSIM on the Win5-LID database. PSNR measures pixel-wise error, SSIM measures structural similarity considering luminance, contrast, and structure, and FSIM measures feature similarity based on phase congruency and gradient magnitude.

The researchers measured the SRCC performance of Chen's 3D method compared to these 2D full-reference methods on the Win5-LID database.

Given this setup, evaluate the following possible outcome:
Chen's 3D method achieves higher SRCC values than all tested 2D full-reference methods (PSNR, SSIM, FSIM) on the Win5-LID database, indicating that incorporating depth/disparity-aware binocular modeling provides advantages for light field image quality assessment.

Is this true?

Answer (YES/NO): NO